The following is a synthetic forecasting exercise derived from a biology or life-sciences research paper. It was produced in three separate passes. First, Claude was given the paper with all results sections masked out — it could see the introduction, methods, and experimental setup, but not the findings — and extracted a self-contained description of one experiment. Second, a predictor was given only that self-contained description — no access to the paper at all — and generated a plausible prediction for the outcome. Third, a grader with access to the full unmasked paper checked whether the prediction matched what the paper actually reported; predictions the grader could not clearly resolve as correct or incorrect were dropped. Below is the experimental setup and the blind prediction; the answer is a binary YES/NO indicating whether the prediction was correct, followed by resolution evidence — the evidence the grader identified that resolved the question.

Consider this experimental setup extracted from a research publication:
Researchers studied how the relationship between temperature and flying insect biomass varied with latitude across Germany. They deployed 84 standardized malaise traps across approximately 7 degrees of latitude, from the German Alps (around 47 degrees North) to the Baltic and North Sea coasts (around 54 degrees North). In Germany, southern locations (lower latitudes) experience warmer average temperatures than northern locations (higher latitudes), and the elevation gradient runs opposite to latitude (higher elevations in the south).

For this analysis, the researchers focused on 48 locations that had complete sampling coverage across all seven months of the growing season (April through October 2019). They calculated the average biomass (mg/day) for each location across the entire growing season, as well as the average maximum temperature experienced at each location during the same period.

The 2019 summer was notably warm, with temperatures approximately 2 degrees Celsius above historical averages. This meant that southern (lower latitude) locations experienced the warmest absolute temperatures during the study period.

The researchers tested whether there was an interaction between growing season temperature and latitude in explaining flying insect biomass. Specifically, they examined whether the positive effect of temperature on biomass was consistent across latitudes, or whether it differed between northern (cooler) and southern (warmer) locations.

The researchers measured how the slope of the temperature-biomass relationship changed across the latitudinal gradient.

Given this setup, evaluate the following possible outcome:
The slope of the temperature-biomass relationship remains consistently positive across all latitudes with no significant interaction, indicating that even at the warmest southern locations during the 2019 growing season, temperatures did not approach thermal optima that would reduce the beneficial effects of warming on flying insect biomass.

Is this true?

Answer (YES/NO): NO